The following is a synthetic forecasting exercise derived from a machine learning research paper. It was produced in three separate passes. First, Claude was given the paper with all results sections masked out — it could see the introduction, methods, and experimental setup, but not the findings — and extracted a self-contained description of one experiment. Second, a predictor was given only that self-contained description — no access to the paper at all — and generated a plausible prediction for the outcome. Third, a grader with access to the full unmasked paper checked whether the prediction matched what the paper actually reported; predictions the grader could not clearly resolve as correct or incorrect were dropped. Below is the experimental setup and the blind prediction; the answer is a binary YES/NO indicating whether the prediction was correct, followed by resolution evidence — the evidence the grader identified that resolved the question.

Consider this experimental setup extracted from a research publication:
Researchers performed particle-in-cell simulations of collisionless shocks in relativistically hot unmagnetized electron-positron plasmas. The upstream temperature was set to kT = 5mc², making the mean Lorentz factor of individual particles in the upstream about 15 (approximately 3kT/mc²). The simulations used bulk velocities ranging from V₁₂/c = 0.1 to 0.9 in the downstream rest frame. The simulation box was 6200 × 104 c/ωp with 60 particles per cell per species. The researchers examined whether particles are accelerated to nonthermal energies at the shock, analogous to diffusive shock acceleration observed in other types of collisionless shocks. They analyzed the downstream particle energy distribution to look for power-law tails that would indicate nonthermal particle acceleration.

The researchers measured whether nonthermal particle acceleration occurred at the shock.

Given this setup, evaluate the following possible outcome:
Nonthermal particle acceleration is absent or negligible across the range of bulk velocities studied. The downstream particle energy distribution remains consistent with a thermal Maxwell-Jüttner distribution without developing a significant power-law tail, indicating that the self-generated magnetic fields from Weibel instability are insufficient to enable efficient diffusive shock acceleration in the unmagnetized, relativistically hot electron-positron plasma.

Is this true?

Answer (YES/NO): NO